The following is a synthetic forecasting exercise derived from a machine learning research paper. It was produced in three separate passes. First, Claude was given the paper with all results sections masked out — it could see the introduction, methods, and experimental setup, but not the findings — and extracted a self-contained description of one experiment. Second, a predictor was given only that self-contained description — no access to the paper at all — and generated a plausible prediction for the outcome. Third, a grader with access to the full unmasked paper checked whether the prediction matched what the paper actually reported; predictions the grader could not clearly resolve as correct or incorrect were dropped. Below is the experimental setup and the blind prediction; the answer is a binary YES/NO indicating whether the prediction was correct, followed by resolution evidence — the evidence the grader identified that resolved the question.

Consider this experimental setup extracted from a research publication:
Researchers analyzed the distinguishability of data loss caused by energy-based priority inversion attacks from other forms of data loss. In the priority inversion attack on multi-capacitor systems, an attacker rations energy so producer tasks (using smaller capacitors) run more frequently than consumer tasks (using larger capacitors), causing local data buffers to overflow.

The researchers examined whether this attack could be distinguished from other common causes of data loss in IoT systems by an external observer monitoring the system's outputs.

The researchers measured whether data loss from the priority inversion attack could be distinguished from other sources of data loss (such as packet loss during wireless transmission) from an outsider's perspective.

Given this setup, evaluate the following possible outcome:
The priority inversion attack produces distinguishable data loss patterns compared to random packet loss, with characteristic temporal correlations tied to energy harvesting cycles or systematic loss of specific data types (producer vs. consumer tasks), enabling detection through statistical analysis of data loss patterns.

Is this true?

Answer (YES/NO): NO